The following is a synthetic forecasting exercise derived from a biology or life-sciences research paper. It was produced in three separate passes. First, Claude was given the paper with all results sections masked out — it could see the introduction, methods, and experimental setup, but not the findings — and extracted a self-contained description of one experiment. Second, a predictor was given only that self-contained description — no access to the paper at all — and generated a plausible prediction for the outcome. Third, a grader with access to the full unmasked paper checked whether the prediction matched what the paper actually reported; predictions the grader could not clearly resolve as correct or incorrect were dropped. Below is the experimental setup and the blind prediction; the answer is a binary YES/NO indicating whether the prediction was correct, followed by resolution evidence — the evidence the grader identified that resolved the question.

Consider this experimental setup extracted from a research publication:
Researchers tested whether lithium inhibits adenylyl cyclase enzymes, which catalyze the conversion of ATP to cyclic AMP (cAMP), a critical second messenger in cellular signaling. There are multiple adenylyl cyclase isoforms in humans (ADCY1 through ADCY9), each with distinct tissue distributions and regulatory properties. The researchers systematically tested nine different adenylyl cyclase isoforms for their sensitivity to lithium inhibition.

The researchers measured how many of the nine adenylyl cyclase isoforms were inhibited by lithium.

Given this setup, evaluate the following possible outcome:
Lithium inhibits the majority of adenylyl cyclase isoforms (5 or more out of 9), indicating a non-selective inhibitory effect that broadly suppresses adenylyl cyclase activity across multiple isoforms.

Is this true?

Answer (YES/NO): NO